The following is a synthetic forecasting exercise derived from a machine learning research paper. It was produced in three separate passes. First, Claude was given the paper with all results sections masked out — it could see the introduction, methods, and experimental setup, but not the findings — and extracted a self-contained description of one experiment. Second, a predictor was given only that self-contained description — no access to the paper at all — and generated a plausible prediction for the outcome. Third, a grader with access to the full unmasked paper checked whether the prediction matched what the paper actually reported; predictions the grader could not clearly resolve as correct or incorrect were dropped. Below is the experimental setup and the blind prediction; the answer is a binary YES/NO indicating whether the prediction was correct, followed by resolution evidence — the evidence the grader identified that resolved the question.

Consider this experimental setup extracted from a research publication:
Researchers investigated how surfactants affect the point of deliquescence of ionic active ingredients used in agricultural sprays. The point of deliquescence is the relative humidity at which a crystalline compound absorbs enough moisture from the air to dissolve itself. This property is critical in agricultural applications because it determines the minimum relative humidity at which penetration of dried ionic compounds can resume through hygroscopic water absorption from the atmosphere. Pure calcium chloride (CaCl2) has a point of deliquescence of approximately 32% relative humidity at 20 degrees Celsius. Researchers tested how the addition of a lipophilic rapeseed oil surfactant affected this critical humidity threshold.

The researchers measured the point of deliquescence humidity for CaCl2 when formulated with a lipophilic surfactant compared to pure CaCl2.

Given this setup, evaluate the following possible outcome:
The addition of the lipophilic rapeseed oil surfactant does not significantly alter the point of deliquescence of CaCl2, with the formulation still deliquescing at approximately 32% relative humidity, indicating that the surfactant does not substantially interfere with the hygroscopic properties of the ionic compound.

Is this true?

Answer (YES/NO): NO